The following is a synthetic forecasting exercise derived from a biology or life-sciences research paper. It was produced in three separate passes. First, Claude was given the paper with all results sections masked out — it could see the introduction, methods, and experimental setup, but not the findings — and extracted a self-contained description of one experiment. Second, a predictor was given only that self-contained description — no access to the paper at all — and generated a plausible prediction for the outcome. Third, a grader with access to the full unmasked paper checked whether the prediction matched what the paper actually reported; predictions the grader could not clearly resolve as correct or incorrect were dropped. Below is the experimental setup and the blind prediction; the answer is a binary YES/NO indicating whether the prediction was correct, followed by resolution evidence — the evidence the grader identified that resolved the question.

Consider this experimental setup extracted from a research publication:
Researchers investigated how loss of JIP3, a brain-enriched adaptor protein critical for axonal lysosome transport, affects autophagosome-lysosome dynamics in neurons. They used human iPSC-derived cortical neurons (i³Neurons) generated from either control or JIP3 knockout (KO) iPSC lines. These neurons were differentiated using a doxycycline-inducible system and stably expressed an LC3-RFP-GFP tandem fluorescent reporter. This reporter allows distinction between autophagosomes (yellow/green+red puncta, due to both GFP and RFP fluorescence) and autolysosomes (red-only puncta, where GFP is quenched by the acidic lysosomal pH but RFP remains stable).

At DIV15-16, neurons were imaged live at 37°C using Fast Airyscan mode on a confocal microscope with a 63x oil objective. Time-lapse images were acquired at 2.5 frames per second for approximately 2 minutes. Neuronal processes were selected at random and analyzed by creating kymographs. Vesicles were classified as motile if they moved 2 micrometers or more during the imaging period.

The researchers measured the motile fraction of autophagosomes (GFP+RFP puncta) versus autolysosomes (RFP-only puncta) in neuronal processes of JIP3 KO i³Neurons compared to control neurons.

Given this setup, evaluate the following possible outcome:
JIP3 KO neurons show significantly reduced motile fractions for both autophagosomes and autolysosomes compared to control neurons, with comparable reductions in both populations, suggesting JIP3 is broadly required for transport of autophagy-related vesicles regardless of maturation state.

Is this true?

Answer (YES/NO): YES